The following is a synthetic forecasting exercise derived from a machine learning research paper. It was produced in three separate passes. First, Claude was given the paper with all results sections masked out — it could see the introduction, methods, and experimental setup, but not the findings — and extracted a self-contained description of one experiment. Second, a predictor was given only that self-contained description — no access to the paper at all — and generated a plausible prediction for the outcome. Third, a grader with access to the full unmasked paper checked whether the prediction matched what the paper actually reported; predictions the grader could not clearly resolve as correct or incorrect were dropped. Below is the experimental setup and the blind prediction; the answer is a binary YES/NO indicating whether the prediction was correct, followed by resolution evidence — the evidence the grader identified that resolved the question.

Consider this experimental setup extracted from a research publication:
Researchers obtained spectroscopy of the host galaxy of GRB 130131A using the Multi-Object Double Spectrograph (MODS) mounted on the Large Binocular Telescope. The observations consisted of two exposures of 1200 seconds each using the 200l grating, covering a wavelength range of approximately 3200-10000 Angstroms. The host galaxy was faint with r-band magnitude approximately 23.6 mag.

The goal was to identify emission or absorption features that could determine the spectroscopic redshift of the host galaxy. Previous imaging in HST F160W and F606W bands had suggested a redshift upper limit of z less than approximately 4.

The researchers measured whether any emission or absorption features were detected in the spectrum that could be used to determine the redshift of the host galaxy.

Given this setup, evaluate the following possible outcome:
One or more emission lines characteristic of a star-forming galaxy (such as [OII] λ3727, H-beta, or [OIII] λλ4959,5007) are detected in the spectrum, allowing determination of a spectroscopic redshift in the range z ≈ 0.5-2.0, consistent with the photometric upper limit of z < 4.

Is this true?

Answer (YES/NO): NO